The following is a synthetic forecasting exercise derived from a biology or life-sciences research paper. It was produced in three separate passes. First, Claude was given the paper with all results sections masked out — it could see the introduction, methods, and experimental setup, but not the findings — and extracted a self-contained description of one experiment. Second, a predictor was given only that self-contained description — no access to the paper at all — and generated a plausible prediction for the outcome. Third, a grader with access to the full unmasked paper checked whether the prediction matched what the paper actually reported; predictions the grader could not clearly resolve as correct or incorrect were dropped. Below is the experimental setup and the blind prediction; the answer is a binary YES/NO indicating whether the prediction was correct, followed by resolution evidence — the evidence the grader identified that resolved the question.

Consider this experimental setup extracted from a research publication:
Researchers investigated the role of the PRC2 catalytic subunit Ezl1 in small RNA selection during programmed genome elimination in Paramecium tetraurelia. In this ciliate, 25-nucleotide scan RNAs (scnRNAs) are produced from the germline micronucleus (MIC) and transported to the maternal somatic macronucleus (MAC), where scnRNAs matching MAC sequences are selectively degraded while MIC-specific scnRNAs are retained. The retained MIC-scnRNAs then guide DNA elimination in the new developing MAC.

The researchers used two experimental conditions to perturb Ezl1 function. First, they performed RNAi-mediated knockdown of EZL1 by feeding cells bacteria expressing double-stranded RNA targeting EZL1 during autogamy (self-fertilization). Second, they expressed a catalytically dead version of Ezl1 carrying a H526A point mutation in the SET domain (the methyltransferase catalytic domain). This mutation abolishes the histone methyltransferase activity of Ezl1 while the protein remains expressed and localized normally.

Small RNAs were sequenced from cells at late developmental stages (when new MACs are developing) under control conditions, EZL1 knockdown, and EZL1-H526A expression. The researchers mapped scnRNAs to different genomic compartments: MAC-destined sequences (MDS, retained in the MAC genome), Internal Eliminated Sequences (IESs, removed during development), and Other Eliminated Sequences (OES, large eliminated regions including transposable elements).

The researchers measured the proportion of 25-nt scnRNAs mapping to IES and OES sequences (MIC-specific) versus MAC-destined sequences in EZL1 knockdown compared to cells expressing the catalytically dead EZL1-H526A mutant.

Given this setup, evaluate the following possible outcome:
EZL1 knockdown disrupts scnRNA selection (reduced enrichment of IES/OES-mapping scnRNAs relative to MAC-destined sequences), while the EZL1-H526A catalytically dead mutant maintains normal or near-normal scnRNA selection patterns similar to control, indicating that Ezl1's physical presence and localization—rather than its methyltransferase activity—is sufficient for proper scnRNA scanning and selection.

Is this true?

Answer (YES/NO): YES